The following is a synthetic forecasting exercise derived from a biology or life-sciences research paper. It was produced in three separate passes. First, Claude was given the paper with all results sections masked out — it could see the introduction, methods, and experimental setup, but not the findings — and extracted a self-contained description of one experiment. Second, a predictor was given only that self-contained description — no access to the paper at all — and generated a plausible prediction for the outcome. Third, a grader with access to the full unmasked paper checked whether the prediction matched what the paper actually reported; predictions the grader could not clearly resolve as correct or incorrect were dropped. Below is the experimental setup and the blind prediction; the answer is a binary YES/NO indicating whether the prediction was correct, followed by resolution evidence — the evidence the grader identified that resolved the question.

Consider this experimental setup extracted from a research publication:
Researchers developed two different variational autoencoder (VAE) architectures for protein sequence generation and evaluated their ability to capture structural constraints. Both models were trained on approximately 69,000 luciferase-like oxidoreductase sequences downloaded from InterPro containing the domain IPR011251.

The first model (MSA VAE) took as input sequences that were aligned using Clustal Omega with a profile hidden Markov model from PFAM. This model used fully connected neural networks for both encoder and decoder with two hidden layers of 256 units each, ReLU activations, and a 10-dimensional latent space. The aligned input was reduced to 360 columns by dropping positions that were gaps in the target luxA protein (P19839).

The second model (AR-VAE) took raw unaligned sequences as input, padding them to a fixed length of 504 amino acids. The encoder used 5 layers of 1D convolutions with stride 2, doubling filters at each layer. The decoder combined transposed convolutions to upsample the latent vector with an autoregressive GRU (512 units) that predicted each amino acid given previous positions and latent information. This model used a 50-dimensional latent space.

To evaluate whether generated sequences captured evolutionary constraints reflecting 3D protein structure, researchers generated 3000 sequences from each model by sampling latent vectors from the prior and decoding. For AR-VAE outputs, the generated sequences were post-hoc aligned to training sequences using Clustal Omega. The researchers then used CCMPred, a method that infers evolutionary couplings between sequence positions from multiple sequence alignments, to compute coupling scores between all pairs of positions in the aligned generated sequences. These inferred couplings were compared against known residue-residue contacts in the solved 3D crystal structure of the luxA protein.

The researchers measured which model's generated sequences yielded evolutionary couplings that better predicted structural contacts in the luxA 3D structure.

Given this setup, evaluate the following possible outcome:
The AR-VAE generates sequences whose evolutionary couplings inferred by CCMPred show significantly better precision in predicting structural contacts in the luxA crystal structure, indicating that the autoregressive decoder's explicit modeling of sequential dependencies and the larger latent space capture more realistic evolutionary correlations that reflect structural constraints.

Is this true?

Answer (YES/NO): NO